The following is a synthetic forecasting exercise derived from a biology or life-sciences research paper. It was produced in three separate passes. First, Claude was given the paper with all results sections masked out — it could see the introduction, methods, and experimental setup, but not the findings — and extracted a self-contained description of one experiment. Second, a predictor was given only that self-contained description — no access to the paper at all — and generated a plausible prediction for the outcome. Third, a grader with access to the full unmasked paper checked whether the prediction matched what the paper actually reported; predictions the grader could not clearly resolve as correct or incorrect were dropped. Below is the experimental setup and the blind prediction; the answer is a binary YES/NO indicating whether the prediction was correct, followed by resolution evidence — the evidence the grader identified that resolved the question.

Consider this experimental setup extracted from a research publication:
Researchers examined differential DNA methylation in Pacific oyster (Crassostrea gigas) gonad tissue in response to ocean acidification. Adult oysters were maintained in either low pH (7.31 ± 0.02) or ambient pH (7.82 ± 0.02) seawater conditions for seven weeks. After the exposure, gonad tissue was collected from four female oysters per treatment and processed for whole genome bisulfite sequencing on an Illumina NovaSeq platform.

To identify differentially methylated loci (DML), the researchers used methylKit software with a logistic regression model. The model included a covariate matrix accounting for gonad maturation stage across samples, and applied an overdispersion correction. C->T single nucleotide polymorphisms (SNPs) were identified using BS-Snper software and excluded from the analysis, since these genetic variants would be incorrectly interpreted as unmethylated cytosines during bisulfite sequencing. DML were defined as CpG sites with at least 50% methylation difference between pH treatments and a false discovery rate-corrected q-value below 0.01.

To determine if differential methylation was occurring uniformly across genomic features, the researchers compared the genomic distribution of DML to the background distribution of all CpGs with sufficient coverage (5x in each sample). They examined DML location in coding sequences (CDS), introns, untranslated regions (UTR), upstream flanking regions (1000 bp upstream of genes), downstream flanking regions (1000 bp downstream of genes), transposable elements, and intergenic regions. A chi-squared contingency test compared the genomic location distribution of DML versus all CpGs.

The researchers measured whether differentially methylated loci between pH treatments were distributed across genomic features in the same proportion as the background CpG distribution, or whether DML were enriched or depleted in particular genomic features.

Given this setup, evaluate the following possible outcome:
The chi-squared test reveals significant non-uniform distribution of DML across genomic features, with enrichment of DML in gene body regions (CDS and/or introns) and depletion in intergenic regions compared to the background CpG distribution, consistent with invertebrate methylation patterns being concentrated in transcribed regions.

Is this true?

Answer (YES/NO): YES